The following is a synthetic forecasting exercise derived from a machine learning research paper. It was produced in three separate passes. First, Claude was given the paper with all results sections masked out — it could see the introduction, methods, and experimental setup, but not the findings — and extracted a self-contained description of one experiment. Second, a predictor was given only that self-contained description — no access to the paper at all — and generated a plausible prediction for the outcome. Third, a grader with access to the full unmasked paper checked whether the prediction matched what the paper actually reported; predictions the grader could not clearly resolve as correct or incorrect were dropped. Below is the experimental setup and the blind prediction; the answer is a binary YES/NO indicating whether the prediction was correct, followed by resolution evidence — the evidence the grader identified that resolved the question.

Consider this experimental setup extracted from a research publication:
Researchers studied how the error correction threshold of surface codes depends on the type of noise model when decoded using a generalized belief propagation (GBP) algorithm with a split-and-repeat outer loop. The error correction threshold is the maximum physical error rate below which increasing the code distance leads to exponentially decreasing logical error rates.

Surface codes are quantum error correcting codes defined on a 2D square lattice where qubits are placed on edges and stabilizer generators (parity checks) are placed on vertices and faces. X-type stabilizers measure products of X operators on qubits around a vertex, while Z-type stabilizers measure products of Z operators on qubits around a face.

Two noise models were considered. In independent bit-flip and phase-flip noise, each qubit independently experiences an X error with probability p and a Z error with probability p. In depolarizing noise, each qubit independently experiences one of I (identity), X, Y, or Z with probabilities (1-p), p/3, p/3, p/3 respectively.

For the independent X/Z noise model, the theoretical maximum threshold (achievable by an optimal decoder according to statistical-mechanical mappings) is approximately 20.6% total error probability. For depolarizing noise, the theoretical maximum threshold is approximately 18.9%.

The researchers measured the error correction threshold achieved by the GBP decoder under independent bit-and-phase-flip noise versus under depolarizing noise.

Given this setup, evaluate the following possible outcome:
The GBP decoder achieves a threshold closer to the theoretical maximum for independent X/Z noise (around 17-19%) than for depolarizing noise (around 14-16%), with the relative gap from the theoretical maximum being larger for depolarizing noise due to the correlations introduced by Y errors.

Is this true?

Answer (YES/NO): YES